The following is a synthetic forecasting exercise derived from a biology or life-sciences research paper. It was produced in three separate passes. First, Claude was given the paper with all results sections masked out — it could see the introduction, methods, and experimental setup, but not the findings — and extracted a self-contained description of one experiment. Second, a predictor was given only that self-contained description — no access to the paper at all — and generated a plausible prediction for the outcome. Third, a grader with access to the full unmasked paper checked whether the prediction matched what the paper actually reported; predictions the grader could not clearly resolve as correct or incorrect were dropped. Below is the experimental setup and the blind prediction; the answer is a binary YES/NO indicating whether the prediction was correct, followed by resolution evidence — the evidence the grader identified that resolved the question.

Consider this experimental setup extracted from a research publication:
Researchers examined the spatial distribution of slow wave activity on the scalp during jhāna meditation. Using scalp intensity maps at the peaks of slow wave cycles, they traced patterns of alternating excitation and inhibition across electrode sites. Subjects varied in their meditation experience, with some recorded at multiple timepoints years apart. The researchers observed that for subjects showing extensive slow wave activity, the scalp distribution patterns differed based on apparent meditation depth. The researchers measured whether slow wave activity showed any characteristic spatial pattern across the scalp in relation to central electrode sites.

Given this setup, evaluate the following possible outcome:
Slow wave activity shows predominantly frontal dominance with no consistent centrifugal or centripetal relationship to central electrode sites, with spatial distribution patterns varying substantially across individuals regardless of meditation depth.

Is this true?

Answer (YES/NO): NO